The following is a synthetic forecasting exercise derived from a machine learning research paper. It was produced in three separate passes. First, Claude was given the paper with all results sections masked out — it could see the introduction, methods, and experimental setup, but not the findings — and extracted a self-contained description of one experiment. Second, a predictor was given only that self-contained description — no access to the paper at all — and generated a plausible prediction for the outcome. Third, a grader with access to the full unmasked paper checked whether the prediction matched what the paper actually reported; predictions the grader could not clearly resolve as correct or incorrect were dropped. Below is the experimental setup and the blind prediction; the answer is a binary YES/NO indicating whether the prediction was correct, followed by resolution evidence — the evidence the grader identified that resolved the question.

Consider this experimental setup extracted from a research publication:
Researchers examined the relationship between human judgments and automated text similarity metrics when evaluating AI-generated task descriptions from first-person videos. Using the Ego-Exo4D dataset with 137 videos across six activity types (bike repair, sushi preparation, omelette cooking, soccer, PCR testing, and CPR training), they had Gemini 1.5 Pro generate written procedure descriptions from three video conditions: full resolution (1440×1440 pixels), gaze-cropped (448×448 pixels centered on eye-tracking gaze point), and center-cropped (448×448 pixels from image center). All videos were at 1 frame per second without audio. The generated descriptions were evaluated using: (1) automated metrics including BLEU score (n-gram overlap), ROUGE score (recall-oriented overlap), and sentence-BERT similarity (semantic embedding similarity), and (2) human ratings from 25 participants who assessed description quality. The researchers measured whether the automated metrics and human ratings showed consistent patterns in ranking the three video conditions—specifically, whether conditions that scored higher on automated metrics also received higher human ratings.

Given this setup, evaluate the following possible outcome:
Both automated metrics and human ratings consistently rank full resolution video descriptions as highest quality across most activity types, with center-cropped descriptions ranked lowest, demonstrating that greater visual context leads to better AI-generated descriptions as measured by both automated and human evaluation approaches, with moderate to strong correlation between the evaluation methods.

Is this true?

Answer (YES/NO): NO